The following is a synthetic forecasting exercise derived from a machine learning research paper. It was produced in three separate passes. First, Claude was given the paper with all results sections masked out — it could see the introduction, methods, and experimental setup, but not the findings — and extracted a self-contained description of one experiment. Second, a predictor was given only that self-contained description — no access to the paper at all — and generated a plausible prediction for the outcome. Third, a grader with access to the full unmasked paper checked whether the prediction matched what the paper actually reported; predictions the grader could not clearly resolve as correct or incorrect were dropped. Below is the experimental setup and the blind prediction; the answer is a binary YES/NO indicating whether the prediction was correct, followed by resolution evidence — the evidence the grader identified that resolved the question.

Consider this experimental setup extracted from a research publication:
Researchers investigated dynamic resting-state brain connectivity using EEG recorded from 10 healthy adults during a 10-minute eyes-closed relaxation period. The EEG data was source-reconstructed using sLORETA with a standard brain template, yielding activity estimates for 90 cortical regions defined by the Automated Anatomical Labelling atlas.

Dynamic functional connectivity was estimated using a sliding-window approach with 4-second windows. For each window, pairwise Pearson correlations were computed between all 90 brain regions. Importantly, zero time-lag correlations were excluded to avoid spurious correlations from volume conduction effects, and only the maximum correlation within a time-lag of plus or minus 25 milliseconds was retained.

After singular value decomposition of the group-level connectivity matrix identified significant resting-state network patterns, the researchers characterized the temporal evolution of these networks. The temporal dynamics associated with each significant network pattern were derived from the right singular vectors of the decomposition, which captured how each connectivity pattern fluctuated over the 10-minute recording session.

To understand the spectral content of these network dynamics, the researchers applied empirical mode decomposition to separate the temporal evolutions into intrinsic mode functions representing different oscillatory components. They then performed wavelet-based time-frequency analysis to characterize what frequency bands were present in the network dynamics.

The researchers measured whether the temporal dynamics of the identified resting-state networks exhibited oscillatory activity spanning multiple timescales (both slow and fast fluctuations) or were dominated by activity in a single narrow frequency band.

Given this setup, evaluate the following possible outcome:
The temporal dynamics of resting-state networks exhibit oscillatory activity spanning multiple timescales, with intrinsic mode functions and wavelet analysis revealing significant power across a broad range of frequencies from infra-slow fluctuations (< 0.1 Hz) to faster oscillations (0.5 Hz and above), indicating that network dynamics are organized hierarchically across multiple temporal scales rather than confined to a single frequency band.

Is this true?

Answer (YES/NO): YES